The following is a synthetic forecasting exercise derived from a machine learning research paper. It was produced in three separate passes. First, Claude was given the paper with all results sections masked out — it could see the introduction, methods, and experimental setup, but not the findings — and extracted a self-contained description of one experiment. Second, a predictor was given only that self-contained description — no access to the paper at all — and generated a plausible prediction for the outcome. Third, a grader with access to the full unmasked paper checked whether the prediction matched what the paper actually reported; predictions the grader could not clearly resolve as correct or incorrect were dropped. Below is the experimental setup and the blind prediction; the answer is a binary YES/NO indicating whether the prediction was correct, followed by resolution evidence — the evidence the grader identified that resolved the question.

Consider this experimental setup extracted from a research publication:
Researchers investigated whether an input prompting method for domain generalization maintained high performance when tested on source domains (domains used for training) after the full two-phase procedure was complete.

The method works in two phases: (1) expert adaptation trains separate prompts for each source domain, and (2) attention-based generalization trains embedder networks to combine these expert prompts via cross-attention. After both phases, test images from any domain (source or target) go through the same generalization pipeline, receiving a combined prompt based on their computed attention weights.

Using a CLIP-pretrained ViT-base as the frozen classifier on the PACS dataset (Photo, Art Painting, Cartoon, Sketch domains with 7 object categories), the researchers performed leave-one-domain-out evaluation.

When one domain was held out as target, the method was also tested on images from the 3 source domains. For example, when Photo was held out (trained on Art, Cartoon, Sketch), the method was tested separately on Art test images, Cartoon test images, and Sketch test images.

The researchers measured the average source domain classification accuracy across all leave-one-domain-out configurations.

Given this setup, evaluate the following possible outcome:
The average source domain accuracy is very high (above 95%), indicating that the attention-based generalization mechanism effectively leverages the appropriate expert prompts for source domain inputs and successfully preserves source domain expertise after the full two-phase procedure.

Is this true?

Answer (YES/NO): YES